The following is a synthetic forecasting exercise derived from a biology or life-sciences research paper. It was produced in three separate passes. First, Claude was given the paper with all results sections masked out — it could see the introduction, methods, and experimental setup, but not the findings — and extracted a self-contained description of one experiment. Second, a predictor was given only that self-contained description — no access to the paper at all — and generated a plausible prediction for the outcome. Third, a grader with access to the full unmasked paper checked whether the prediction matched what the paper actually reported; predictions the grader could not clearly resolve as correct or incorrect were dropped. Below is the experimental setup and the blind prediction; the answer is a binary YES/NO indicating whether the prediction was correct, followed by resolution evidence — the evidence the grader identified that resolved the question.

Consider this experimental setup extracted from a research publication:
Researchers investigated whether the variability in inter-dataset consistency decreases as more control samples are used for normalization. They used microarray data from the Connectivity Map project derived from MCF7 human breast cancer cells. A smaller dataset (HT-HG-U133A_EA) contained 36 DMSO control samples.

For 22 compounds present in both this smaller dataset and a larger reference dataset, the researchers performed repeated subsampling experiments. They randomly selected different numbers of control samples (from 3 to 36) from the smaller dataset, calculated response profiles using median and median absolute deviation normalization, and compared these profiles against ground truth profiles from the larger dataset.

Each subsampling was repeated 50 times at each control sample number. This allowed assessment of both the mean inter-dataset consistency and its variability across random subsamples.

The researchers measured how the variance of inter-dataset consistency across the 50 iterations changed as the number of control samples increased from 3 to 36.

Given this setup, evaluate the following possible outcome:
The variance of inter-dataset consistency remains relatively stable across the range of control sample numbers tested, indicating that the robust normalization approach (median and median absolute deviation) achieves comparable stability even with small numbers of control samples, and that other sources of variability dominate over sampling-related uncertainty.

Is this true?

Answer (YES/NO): NO